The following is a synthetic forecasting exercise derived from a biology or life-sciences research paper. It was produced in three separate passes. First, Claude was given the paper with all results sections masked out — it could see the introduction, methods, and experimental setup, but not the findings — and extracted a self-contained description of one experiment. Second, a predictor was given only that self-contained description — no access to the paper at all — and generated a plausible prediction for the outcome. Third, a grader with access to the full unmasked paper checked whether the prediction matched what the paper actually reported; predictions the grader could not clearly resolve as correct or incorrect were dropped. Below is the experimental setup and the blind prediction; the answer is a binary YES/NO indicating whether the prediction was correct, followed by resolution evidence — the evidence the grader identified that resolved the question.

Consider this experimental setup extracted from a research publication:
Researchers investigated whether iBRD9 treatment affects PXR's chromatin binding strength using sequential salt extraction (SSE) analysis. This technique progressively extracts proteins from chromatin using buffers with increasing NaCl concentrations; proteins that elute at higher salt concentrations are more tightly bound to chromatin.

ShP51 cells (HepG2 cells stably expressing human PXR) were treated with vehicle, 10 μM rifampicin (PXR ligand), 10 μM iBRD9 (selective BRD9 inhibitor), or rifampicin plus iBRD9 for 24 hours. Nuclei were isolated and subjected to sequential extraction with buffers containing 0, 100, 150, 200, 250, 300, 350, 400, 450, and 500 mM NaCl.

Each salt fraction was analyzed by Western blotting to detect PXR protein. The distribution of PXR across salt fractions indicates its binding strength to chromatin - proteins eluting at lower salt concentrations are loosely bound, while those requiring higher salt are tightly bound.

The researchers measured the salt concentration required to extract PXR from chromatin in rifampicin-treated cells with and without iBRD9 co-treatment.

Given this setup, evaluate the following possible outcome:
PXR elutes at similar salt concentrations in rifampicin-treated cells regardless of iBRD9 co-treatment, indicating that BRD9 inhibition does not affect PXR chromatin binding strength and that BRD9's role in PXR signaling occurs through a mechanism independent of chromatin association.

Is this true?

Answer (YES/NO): NO